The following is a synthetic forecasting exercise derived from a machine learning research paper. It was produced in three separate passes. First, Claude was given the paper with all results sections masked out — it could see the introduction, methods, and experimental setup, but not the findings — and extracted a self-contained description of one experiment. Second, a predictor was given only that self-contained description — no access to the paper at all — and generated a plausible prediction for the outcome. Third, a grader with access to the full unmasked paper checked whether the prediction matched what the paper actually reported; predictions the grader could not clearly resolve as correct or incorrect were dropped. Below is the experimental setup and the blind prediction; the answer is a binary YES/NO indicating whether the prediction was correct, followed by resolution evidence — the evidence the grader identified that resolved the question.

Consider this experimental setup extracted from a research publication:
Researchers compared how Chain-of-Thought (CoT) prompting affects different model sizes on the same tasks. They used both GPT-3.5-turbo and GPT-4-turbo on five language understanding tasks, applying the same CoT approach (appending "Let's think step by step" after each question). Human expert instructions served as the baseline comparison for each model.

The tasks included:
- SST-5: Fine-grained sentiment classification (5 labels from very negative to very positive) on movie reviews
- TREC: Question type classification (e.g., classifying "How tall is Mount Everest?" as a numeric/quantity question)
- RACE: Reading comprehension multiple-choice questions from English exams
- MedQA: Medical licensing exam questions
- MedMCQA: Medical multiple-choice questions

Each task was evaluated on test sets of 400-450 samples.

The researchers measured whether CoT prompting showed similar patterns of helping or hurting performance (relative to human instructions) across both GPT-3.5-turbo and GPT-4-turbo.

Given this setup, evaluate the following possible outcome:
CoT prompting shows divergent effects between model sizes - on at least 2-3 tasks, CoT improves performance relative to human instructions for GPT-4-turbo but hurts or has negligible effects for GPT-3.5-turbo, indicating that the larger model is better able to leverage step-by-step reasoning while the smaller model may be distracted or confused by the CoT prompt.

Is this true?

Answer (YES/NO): NO